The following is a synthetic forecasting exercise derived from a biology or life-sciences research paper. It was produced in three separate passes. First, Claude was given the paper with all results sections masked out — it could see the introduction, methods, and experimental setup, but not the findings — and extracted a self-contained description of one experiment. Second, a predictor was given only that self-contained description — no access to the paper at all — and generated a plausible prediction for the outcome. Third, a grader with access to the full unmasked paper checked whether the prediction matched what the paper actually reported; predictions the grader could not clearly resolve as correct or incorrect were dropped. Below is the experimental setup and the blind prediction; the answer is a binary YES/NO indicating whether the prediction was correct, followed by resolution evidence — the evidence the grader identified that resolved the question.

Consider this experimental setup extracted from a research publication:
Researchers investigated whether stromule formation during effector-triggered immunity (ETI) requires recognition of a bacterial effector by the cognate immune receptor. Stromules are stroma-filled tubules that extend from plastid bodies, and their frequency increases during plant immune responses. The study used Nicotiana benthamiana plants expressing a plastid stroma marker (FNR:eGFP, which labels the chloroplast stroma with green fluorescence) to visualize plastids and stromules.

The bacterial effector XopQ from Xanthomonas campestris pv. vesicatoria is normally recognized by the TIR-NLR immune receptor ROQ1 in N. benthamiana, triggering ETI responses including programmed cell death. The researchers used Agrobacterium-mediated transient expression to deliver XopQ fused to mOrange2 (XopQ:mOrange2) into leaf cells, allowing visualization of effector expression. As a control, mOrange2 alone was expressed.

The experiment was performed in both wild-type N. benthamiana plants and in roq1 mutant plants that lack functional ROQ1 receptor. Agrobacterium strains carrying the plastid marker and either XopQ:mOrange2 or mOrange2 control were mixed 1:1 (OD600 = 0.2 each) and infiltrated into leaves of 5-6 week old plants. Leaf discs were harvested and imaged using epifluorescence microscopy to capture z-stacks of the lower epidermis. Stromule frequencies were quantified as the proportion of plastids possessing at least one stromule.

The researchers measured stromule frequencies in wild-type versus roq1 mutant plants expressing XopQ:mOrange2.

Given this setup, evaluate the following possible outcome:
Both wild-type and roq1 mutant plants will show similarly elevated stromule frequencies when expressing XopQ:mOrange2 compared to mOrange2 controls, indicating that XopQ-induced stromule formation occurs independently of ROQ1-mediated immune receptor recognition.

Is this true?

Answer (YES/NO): NO